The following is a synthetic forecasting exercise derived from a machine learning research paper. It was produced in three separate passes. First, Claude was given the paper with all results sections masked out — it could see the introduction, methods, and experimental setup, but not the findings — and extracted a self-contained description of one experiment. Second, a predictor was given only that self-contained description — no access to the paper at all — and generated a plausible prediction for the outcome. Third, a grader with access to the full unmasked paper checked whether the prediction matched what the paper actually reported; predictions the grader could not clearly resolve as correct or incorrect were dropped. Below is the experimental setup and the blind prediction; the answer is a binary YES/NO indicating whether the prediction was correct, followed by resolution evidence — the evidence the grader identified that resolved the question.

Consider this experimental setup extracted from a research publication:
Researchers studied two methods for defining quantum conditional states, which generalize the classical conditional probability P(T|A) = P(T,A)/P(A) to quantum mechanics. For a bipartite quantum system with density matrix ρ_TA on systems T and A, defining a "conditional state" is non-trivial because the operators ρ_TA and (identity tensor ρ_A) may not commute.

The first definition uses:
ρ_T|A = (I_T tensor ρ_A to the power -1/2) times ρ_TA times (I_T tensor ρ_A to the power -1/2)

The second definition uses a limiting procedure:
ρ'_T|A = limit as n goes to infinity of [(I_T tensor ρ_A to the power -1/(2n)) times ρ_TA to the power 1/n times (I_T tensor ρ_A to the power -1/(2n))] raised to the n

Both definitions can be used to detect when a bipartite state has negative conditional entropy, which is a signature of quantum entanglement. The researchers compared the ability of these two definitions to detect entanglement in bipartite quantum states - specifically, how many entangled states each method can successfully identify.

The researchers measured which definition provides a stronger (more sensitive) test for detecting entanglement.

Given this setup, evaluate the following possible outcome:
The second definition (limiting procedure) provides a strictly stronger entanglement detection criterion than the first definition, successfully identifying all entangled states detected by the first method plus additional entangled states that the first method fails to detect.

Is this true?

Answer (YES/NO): NO